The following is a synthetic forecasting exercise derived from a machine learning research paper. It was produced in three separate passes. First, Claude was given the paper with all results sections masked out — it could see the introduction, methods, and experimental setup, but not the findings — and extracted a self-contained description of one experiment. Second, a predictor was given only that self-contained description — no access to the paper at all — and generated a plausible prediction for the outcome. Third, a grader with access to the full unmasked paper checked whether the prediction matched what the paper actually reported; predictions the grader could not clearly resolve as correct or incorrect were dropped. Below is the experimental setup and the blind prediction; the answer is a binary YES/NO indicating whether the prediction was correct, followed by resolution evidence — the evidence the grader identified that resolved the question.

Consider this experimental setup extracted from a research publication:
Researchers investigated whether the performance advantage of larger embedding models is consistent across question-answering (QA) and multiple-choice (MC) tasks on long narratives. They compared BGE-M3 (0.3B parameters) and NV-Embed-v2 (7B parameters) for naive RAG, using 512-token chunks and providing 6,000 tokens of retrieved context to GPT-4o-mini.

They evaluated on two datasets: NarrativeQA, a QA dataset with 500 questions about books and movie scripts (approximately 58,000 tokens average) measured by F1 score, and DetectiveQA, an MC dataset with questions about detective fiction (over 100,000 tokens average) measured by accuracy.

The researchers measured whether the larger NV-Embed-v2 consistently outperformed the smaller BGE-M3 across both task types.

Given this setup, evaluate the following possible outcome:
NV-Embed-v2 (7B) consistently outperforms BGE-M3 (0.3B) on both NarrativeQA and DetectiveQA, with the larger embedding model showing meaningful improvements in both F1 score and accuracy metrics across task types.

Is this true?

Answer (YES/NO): YES